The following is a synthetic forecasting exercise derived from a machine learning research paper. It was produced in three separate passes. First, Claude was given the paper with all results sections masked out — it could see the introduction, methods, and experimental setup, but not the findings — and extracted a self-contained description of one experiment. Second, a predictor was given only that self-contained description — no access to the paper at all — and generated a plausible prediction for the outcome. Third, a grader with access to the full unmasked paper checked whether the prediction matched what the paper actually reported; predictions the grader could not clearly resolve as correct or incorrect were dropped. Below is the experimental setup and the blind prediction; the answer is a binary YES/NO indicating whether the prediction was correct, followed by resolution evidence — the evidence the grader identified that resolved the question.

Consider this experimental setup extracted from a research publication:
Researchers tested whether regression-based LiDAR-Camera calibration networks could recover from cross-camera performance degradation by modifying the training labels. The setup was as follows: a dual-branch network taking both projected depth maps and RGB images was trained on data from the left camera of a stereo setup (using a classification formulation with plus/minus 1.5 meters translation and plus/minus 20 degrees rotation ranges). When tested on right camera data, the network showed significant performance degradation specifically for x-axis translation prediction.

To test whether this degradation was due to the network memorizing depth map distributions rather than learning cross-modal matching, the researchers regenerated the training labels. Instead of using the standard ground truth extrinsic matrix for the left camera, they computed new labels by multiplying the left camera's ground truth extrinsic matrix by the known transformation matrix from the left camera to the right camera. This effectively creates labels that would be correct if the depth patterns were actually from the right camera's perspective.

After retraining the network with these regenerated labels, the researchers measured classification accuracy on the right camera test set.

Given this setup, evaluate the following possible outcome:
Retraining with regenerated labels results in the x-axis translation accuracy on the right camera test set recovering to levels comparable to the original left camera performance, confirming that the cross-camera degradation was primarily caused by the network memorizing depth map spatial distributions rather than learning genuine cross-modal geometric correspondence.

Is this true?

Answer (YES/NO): YES